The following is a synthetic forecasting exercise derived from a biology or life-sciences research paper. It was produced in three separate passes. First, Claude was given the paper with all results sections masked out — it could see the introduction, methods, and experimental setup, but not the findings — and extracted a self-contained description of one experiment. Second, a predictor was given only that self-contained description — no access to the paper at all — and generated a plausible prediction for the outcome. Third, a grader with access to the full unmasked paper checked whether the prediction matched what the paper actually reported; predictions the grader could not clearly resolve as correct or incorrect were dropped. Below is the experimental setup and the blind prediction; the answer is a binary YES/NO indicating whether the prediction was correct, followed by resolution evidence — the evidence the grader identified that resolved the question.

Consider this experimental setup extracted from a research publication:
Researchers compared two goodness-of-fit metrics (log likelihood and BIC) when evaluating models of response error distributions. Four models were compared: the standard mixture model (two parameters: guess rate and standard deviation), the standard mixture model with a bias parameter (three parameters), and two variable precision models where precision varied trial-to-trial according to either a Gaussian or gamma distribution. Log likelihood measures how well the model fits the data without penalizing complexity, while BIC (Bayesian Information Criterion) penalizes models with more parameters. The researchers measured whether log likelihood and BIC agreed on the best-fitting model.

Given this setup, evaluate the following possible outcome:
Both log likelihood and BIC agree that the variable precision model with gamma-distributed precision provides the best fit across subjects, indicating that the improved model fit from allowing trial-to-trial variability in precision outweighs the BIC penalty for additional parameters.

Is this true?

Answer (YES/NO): NO